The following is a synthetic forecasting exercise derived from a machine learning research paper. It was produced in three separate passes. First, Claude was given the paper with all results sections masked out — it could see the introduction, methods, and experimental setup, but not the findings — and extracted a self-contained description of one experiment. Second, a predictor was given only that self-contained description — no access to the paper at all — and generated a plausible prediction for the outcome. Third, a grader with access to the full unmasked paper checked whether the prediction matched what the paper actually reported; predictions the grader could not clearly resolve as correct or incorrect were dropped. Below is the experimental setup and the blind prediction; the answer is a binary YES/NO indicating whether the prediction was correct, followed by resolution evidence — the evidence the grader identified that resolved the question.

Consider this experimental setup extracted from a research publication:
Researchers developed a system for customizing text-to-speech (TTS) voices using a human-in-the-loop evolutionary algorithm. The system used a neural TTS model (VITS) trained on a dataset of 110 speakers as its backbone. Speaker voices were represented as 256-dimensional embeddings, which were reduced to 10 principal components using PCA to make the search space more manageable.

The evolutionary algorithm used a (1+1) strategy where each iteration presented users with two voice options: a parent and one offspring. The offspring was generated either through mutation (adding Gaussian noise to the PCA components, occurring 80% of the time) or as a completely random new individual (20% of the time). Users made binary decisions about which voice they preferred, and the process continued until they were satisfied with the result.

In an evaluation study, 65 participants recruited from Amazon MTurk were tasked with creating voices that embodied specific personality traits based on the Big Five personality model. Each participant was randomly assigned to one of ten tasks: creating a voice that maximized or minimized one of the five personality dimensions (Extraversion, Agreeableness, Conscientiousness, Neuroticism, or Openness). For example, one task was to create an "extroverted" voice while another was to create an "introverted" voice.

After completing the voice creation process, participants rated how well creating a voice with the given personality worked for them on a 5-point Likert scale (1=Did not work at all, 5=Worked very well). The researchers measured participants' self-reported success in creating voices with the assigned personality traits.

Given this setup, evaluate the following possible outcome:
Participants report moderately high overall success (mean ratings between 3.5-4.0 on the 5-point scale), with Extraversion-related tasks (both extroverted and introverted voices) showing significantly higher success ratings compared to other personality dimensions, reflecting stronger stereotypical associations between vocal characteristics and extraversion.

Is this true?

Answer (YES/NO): NO